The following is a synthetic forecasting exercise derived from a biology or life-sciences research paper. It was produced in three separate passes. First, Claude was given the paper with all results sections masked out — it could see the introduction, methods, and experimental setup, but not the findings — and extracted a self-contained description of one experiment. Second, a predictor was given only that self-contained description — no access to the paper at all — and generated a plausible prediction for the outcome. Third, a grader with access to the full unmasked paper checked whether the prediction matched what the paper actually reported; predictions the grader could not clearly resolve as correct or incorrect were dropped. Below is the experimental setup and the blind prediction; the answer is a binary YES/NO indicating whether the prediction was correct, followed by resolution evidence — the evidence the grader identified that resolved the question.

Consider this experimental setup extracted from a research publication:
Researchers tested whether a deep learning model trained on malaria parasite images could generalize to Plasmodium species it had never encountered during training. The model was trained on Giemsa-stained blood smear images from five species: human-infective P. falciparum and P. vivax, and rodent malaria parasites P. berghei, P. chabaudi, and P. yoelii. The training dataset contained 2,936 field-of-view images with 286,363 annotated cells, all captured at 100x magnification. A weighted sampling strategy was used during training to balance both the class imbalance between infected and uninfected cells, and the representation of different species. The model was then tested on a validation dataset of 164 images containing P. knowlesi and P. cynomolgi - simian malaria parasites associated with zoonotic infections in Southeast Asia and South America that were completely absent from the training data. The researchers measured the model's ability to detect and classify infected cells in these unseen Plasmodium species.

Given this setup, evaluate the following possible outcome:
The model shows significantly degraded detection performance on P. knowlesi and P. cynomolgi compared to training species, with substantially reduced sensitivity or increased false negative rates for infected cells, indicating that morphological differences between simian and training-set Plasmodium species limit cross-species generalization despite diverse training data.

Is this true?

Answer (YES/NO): NO